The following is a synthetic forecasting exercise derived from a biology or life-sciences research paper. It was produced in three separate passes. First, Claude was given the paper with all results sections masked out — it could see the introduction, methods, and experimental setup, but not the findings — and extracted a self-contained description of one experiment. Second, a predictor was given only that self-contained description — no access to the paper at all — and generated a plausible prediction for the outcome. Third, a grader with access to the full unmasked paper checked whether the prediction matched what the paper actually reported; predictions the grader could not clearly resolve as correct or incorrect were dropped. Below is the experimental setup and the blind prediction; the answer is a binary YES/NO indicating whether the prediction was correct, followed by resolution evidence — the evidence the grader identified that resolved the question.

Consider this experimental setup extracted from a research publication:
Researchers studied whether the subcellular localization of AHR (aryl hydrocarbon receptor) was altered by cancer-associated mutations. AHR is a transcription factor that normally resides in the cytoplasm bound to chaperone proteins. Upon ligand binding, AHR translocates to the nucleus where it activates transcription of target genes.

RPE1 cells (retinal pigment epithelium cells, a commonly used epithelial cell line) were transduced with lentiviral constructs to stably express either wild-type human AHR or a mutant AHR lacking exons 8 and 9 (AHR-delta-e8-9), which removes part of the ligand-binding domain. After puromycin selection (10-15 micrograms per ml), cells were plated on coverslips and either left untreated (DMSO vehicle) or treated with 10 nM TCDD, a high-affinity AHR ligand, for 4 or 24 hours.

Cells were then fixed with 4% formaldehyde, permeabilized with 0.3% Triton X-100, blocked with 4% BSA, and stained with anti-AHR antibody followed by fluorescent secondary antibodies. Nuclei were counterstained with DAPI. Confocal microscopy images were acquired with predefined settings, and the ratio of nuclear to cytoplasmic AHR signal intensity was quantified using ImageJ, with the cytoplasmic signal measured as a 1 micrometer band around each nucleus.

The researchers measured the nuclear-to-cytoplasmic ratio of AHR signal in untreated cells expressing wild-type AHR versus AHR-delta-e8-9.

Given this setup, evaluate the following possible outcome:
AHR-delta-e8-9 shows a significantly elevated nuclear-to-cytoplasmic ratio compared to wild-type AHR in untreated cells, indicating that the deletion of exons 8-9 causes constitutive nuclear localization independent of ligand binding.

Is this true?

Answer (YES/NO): YES